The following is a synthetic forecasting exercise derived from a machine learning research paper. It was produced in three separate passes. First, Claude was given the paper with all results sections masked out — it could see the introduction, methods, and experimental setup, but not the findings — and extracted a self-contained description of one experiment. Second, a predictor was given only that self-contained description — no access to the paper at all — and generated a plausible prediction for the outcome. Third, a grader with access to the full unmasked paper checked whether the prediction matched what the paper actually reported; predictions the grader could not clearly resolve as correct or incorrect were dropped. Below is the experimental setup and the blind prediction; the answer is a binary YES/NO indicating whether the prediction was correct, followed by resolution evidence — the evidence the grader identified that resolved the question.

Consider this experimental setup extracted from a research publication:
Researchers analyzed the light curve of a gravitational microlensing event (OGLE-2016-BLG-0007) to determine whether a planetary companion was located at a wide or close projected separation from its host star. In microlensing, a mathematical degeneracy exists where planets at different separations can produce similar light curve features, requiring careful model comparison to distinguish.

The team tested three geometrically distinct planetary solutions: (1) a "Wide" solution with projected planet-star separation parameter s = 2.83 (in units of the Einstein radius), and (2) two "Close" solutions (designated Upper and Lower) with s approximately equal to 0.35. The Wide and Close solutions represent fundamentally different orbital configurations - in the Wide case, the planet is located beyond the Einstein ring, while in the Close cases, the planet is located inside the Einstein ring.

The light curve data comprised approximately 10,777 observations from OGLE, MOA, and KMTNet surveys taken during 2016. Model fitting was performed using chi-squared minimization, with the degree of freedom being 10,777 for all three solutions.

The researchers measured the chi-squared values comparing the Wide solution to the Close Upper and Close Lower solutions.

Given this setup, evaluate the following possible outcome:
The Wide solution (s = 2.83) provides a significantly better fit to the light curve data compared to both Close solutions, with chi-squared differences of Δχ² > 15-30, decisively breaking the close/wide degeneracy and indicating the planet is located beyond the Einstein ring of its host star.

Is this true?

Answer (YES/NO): YES